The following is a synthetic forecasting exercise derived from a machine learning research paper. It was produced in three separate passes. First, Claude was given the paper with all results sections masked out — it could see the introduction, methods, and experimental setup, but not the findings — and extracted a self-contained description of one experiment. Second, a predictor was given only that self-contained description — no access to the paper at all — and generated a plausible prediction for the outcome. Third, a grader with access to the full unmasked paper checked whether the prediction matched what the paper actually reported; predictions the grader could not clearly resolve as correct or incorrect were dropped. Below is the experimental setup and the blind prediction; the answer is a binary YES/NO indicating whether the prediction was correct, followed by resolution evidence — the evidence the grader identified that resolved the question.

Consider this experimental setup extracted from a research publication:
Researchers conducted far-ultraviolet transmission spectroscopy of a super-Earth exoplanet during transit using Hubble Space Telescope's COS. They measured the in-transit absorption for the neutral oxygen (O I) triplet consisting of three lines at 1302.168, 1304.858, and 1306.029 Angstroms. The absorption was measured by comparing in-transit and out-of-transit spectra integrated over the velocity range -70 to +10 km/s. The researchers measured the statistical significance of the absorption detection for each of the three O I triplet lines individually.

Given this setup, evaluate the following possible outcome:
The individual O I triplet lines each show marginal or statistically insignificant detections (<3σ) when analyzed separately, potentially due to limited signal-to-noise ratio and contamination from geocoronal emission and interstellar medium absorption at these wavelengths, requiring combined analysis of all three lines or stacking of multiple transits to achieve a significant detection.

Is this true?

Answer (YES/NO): YES